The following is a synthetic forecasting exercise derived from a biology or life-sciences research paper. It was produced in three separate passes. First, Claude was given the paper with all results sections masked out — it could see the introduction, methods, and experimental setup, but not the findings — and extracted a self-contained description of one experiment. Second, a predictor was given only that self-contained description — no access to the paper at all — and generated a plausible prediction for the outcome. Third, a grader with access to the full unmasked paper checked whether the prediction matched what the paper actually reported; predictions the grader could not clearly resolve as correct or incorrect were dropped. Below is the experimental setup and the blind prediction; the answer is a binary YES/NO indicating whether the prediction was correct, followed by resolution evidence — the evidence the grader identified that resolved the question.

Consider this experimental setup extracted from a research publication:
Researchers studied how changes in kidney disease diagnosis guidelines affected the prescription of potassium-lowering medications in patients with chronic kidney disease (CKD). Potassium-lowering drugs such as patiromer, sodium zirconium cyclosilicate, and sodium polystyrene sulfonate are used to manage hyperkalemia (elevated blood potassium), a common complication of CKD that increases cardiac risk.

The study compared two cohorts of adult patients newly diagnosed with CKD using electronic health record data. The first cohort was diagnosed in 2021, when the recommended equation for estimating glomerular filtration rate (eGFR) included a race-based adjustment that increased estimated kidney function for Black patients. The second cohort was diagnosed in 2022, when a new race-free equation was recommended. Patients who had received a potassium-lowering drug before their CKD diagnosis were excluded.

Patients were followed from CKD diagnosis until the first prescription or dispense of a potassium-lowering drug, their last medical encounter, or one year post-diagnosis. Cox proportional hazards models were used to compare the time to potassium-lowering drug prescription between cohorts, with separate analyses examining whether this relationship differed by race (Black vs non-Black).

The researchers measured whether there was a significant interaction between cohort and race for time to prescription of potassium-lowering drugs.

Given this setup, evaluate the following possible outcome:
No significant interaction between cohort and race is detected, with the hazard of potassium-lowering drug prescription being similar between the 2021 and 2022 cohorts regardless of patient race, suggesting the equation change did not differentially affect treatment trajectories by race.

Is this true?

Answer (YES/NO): NO